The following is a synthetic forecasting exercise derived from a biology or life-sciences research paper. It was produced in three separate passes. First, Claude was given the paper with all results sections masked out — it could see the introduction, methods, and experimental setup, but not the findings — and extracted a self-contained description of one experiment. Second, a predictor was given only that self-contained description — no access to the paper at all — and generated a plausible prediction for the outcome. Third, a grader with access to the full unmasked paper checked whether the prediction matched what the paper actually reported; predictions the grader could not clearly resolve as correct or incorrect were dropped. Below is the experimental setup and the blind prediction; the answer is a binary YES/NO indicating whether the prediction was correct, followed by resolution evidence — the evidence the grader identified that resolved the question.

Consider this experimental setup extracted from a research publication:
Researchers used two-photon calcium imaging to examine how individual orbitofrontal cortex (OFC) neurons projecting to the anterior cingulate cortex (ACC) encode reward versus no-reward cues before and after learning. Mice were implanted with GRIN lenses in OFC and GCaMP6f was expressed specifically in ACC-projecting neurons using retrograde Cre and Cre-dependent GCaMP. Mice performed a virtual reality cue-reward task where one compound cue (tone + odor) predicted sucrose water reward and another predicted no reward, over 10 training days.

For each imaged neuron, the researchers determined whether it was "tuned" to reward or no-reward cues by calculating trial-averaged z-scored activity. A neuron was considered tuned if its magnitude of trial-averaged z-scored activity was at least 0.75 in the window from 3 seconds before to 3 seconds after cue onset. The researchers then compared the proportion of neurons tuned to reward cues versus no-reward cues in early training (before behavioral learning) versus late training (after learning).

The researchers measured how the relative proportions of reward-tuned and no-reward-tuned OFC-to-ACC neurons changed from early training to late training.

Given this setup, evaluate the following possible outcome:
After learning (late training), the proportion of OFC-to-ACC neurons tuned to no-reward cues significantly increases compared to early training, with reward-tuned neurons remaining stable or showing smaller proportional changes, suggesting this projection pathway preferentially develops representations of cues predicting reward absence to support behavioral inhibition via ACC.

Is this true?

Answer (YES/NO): NO